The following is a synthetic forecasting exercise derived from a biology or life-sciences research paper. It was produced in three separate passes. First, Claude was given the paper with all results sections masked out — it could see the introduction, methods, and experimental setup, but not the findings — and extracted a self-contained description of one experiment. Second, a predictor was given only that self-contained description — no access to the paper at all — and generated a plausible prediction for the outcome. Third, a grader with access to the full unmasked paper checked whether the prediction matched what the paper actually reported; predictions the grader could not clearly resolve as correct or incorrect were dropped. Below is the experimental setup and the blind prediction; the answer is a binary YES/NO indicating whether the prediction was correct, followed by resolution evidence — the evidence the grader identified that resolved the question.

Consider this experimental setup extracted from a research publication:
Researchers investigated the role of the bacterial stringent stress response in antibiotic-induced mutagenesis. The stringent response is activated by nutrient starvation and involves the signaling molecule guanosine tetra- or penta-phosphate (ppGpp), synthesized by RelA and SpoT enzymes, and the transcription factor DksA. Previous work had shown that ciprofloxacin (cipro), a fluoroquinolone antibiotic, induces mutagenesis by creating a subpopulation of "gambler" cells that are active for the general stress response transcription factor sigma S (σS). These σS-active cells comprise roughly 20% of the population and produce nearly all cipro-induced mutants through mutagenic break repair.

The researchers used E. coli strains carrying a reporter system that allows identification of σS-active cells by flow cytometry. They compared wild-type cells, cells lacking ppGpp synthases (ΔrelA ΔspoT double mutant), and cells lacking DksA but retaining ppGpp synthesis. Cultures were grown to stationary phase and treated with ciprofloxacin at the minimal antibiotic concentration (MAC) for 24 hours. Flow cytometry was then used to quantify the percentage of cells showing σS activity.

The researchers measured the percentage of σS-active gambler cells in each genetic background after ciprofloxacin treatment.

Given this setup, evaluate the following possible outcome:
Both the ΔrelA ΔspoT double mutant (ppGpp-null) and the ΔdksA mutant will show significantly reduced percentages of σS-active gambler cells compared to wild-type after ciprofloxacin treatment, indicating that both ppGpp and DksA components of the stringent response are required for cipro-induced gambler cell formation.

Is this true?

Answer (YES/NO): YES